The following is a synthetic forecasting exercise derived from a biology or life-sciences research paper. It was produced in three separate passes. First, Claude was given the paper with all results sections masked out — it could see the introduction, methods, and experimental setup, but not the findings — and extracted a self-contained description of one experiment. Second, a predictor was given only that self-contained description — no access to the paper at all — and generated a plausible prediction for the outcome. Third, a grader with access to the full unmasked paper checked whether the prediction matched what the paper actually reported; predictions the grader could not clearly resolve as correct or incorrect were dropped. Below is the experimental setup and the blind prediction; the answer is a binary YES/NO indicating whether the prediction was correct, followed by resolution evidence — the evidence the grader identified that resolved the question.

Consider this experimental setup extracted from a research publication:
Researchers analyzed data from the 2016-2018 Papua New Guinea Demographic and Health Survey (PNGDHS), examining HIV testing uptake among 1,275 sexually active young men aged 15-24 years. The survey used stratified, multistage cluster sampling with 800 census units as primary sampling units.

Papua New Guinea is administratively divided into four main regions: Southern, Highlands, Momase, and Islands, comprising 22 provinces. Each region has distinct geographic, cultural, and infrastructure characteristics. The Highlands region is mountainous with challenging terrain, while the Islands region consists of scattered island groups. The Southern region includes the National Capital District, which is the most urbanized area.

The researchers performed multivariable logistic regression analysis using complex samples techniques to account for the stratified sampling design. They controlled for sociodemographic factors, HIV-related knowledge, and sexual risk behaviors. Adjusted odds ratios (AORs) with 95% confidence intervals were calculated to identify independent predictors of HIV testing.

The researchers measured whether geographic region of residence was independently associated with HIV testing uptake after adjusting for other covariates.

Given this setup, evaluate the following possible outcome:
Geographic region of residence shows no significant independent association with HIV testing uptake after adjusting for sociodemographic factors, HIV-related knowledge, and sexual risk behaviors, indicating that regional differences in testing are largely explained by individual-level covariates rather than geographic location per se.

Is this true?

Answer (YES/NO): YES